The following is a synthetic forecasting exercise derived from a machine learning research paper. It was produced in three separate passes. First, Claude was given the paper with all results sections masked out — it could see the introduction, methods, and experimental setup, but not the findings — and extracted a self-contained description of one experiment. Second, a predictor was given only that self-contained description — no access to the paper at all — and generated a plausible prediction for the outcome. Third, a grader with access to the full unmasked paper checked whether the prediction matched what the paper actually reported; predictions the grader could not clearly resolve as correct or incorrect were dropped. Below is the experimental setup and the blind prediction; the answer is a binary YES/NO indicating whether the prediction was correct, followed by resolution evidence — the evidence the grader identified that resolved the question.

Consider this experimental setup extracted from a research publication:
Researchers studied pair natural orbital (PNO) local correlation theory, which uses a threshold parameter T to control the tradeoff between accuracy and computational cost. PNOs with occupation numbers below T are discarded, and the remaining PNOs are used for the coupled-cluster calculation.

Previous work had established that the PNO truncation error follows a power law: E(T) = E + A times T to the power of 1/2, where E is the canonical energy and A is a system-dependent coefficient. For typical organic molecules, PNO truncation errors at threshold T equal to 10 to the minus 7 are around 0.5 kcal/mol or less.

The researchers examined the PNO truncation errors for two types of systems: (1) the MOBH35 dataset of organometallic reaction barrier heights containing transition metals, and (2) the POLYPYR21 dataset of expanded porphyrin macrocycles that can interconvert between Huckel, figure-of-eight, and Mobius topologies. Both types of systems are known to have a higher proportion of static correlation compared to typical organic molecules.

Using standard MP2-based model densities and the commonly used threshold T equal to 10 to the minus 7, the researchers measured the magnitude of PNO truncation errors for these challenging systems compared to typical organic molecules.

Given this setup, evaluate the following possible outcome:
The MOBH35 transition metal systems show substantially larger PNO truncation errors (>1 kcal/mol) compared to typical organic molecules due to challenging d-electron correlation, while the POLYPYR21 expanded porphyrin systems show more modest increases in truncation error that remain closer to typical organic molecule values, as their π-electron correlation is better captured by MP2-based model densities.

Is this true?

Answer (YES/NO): NO